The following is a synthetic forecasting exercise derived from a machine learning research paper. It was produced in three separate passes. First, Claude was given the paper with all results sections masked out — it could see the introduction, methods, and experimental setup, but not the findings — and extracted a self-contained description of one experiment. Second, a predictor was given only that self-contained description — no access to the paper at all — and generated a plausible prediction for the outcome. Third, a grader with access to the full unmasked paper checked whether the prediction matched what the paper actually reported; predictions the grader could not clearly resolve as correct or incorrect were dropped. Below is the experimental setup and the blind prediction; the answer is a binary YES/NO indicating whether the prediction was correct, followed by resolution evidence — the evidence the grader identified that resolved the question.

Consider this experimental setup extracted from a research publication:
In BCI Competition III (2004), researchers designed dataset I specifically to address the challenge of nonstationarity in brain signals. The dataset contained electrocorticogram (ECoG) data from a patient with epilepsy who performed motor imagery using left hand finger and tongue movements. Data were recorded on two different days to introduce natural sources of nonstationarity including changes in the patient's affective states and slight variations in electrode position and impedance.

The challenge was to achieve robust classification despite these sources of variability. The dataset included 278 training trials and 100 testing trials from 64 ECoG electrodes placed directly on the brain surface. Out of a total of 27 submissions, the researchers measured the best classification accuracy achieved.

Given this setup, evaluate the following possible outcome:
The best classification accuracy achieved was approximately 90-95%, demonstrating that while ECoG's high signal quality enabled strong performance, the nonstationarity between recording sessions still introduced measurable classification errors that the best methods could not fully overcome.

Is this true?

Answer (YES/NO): YES